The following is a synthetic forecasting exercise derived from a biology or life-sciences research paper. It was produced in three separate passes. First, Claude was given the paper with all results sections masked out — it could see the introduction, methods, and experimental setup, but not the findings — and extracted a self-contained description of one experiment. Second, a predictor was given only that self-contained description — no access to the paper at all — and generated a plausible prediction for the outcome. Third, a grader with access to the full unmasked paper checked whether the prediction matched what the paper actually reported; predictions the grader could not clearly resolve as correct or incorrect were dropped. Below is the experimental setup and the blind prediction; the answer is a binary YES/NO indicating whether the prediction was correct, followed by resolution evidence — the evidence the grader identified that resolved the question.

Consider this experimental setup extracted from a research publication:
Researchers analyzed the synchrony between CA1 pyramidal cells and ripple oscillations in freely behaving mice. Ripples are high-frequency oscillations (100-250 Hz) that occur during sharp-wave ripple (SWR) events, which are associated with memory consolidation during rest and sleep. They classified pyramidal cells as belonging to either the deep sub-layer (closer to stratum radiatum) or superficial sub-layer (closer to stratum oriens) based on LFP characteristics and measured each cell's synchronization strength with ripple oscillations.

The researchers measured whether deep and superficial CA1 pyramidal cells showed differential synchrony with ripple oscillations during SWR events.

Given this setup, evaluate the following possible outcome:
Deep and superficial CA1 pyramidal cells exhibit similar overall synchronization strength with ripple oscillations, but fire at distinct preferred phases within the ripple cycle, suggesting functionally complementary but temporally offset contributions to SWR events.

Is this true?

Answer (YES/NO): NO